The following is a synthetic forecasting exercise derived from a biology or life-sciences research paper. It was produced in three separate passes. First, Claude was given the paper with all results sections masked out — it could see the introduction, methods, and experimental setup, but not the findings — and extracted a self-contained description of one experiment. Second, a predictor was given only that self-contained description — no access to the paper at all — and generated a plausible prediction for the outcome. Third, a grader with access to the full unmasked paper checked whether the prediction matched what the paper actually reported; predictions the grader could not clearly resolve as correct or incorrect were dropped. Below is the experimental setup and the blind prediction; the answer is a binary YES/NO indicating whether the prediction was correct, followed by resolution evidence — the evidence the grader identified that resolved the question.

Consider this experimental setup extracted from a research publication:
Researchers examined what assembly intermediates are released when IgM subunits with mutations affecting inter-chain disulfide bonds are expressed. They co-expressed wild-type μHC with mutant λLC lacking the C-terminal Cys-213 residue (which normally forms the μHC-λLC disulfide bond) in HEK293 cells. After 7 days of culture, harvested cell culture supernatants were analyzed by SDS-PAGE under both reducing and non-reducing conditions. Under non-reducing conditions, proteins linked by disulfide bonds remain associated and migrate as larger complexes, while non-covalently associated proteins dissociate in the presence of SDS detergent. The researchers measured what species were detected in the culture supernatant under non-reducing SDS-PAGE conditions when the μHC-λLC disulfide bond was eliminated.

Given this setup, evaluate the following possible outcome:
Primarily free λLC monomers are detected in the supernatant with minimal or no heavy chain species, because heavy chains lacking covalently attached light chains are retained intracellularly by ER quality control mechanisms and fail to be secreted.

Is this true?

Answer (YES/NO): NO